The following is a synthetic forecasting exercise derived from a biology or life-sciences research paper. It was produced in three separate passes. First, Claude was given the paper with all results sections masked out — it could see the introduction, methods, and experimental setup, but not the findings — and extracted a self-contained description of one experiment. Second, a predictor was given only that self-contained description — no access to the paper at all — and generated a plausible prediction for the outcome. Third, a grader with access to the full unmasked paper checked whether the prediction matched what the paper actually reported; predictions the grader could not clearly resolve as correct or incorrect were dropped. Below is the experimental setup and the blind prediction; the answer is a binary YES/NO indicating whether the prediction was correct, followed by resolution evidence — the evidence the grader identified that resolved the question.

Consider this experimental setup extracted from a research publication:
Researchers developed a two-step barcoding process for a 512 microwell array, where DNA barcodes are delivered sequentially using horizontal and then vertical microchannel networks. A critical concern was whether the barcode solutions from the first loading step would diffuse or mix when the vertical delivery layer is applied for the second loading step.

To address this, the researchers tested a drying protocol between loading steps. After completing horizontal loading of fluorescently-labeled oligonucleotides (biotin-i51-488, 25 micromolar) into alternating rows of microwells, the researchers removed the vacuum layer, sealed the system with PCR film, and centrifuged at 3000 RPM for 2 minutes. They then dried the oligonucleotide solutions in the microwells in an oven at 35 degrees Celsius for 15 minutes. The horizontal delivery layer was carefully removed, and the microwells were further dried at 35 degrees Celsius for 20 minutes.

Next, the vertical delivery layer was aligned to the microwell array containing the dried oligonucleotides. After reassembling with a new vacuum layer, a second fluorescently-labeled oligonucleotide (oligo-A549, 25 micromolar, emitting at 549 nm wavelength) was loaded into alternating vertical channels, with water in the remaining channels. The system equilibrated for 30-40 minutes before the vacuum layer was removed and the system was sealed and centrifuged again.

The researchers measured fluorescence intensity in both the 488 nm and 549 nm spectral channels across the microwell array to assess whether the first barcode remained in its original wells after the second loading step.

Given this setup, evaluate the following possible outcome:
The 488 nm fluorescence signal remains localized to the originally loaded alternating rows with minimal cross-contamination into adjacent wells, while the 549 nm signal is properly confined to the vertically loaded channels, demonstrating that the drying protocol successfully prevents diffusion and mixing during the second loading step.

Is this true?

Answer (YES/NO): YES